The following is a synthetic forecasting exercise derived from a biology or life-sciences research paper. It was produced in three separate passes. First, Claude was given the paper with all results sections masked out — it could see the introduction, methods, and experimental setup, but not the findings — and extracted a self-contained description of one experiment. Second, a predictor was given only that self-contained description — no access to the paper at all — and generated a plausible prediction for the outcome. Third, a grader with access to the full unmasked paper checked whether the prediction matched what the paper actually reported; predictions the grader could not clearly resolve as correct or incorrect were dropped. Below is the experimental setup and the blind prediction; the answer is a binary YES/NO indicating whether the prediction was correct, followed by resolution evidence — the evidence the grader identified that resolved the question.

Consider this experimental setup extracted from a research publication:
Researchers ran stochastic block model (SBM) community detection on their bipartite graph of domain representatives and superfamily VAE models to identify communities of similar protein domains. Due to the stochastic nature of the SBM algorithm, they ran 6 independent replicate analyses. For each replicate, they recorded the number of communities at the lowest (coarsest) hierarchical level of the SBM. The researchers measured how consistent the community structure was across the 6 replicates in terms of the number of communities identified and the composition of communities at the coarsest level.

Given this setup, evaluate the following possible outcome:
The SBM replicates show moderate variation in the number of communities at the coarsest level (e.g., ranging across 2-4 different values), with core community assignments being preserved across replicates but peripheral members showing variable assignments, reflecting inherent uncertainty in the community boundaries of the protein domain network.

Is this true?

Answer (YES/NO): NO